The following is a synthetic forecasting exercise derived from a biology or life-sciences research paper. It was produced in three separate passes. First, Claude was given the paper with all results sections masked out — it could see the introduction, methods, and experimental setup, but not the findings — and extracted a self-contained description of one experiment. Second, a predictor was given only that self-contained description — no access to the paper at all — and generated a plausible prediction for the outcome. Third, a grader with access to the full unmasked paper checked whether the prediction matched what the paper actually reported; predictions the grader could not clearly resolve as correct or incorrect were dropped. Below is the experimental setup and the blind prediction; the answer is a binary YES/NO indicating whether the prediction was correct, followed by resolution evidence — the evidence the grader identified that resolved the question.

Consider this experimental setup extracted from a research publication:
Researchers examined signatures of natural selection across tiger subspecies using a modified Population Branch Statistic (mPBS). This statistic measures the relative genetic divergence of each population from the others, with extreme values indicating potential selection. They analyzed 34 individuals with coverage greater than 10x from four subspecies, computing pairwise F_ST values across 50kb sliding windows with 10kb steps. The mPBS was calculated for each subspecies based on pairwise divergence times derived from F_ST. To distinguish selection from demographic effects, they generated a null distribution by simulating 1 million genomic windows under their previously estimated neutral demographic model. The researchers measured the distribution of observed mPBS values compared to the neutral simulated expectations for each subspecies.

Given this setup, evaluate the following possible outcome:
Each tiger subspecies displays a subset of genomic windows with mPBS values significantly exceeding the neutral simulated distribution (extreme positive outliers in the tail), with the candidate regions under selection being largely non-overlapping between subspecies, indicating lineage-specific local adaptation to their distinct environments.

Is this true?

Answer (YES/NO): NO